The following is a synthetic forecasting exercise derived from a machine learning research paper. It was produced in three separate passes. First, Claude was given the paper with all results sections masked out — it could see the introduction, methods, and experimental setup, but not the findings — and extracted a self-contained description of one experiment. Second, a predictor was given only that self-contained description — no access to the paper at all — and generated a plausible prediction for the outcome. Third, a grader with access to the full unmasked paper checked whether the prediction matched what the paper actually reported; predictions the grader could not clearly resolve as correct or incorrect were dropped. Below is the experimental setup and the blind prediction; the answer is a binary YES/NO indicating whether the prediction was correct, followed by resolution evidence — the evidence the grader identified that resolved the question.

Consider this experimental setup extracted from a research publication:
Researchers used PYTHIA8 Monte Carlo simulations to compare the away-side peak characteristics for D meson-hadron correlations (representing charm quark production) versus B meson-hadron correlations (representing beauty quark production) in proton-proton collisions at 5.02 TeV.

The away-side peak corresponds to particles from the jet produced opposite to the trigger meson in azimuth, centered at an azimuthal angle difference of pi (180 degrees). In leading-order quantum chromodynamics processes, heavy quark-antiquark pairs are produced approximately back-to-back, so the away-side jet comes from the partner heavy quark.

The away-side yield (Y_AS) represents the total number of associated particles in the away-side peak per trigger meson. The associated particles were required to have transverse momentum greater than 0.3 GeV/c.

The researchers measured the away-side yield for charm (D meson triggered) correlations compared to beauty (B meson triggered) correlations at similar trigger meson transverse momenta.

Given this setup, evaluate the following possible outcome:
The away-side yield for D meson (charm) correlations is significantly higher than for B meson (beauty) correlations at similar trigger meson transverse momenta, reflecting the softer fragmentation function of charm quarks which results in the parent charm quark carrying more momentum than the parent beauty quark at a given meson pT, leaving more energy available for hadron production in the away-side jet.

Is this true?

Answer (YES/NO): NO